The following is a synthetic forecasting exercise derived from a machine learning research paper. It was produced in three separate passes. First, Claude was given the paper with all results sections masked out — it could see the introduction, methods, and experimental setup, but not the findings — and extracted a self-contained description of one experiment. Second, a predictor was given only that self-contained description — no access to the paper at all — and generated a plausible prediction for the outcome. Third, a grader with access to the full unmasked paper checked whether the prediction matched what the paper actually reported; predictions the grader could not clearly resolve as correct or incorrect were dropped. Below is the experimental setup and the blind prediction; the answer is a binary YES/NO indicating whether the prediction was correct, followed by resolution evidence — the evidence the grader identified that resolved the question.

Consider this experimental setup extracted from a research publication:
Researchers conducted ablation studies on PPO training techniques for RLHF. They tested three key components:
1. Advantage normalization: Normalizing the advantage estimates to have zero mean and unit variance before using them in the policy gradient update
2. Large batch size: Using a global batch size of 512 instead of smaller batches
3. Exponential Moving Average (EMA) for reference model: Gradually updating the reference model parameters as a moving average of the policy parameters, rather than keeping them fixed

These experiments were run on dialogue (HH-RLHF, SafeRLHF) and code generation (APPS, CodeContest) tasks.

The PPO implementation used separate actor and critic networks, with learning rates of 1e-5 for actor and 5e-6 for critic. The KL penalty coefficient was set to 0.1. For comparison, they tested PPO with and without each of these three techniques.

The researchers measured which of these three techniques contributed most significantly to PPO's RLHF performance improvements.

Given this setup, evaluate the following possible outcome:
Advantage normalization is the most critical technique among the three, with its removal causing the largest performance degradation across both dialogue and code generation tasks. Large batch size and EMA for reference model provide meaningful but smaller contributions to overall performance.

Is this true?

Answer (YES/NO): NO